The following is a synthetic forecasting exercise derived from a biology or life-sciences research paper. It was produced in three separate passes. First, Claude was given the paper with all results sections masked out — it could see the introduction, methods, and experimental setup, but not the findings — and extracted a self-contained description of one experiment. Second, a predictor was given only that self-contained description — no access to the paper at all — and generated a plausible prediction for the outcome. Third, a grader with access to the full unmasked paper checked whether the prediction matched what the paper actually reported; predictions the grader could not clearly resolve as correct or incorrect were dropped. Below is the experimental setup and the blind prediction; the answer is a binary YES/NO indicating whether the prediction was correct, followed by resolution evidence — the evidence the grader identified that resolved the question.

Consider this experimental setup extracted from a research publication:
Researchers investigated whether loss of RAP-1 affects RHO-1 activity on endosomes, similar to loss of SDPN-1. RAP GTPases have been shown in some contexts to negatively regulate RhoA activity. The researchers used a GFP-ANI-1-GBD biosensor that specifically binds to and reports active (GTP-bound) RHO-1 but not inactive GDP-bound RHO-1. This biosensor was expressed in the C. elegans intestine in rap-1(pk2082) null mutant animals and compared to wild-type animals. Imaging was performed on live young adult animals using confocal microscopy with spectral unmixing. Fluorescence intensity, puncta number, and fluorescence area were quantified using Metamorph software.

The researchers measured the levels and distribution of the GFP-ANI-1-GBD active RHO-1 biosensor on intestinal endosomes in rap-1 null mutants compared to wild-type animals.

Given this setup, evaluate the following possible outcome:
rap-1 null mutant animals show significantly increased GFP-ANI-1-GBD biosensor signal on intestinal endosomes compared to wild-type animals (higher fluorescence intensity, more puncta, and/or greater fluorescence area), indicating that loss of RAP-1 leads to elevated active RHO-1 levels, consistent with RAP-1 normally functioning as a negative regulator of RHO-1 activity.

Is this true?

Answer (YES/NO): YES